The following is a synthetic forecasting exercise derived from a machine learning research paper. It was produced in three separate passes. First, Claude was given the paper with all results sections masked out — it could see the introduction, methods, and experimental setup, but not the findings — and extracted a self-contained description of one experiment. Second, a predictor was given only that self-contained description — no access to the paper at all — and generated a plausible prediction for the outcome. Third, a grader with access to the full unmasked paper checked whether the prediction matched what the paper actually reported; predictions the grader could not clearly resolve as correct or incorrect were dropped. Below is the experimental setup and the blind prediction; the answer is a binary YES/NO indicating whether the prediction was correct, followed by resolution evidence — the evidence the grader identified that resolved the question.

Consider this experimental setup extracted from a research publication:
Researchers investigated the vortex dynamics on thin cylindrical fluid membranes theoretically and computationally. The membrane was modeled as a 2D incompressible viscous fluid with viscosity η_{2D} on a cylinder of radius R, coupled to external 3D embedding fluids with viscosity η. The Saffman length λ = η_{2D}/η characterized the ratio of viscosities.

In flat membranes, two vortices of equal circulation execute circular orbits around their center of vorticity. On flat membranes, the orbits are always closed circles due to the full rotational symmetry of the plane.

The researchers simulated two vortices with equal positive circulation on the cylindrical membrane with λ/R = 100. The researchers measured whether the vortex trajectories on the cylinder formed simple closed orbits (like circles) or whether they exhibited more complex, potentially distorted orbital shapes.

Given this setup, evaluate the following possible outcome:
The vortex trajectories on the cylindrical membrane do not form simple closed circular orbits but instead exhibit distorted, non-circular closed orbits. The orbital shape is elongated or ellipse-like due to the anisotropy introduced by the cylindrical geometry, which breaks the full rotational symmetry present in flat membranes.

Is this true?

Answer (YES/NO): YES